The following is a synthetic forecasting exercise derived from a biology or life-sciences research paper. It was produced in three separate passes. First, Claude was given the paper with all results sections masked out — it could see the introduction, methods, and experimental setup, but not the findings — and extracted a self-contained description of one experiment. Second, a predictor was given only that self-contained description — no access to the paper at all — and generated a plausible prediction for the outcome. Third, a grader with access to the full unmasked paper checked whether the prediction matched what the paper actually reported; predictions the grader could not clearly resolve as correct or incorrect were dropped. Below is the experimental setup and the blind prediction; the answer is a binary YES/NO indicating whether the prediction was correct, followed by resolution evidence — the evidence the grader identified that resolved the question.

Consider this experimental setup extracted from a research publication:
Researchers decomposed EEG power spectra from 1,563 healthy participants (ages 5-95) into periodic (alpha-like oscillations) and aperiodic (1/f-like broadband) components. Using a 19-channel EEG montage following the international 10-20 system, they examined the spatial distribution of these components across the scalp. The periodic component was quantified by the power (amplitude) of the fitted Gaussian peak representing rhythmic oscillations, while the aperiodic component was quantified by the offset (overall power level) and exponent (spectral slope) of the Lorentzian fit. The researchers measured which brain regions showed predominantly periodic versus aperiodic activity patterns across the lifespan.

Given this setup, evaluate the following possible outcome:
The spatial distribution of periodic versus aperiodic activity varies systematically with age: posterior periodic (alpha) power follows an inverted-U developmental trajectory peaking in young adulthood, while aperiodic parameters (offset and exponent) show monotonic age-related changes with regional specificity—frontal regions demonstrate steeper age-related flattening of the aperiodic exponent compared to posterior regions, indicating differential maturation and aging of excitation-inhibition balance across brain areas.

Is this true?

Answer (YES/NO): NO